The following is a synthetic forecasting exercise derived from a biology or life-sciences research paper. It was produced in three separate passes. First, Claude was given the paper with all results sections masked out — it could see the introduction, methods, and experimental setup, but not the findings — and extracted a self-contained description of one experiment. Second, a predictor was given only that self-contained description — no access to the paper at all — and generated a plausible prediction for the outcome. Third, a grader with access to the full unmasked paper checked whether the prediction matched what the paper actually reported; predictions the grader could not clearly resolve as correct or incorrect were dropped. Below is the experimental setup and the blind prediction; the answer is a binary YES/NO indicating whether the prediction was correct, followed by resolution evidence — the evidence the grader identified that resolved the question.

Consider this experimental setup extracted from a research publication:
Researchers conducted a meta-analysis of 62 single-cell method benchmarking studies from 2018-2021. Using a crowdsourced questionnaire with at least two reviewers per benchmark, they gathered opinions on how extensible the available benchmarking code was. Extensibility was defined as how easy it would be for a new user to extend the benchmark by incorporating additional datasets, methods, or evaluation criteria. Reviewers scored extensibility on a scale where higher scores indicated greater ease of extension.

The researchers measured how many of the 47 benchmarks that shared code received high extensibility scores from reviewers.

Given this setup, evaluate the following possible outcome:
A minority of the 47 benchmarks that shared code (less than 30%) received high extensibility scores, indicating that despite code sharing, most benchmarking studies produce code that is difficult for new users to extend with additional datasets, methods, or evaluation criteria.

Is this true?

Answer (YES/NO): YES